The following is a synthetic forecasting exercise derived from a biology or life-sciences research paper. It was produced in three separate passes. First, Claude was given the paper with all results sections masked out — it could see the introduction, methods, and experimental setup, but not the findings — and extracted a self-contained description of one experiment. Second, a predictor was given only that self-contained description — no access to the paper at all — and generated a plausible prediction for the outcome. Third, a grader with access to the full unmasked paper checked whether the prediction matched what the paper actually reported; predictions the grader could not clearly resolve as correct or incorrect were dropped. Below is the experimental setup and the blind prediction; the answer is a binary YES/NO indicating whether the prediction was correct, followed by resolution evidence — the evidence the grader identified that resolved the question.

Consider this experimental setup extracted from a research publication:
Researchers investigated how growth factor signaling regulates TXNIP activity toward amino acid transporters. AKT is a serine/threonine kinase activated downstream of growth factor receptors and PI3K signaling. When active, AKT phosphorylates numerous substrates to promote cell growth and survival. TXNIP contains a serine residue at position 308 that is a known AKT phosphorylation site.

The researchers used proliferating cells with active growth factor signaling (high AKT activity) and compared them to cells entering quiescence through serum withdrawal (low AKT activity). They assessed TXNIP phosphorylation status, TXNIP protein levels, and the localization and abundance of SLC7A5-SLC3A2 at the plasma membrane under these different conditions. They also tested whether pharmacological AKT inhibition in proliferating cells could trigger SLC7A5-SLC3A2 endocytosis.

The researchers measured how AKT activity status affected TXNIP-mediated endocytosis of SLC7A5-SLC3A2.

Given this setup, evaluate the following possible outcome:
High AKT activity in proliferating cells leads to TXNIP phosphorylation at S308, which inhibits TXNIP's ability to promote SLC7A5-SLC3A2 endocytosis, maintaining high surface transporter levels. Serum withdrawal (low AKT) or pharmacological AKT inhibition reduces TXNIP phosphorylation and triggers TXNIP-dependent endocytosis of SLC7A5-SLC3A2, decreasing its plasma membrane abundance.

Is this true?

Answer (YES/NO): YES